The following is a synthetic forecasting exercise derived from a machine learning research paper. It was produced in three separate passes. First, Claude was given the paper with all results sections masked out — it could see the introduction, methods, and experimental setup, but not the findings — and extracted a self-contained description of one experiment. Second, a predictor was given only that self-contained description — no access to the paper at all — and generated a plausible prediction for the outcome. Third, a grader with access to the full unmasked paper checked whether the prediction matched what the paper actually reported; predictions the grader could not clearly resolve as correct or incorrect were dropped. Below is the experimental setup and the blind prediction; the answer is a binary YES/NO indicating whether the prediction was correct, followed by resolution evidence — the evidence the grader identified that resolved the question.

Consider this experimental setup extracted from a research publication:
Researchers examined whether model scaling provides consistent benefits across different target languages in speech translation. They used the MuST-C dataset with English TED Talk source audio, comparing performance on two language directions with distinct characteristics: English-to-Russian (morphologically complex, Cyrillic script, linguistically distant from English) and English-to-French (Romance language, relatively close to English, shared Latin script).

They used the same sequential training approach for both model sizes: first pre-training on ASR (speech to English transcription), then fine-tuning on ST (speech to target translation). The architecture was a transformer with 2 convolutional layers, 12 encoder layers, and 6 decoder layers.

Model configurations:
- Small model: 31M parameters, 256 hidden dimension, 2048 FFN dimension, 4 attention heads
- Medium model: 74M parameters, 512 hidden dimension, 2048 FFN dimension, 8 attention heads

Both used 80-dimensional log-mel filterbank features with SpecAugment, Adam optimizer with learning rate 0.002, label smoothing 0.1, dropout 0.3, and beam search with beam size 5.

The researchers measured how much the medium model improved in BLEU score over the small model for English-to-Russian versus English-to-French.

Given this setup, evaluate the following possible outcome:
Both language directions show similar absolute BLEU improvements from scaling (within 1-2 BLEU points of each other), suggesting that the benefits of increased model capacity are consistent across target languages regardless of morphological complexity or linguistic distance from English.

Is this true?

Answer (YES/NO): YES